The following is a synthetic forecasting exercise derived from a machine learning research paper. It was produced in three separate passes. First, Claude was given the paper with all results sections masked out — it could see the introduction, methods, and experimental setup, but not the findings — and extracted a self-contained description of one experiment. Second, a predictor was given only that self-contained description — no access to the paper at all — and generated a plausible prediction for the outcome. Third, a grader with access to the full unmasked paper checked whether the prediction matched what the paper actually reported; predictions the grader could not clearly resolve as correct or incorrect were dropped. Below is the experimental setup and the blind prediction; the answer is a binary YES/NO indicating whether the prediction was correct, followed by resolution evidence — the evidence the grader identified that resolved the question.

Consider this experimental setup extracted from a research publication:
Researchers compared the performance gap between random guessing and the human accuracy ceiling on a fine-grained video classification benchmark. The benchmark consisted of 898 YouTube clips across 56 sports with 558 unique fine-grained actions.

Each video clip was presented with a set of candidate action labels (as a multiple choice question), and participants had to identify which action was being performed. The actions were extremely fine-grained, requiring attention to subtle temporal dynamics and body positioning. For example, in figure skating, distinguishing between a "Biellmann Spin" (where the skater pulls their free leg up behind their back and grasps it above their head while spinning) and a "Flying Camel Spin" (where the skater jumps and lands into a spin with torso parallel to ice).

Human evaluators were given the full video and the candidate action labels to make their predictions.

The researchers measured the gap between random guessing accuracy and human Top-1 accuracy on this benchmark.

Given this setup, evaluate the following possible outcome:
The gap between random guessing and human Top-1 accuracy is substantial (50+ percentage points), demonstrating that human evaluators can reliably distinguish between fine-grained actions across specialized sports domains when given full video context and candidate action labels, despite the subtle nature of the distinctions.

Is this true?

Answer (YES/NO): NO